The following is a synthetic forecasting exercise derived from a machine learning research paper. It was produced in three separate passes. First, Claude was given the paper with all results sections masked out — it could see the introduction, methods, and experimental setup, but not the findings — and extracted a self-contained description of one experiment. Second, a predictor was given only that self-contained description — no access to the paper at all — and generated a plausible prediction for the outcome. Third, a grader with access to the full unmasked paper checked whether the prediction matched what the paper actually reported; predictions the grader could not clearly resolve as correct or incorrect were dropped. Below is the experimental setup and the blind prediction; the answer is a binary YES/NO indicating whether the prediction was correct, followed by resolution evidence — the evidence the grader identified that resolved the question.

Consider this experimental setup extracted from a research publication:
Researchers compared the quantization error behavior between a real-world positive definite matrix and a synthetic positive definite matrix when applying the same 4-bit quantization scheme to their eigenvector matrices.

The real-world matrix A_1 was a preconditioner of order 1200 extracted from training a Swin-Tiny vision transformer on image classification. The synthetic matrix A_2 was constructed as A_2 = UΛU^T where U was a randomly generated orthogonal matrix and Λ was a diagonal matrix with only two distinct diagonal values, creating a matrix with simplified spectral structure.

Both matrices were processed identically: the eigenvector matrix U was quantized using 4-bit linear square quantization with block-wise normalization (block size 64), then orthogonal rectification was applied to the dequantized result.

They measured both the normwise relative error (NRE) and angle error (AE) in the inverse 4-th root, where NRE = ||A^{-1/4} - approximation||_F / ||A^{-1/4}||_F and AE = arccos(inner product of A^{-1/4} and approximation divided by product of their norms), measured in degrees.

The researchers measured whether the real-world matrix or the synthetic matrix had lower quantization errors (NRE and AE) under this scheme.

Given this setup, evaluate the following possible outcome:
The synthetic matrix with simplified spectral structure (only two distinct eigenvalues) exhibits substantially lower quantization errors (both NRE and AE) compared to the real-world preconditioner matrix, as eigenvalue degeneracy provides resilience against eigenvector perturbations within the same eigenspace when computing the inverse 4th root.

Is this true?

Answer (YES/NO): NO